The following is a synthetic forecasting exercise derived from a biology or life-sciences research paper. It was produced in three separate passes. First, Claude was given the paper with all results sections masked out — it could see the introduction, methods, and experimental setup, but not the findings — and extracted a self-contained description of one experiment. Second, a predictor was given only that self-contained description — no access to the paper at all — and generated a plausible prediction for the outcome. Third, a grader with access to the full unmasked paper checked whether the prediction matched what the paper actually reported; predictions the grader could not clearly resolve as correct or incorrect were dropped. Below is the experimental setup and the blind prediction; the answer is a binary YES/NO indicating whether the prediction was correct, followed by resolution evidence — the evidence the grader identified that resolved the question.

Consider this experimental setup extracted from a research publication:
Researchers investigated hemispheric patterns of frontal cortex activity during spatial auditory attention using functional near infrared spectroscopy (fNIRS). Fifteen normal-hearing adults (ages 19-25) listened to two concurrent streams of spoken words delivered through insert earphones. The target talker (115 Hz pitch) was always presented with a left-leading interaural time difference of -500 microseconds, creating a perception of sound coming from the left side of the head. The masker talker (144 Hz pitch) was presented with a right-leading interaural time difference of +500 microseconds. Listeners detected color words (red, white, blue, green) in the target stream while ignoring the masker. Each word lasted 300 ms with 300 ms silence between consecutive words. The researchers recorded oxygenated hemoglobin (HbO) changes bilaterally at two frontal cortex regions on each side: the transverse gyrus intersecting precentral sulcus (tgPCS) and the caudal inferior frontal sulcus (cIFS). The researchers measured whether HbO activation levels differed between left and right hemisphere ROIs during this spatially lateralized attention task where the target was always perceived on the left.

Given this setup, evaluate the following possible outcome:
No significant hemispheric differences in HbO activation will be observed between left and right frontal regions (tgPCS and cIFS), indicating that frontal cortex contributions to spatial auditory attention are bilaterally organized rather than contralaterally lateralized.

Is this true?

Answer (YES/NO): NO